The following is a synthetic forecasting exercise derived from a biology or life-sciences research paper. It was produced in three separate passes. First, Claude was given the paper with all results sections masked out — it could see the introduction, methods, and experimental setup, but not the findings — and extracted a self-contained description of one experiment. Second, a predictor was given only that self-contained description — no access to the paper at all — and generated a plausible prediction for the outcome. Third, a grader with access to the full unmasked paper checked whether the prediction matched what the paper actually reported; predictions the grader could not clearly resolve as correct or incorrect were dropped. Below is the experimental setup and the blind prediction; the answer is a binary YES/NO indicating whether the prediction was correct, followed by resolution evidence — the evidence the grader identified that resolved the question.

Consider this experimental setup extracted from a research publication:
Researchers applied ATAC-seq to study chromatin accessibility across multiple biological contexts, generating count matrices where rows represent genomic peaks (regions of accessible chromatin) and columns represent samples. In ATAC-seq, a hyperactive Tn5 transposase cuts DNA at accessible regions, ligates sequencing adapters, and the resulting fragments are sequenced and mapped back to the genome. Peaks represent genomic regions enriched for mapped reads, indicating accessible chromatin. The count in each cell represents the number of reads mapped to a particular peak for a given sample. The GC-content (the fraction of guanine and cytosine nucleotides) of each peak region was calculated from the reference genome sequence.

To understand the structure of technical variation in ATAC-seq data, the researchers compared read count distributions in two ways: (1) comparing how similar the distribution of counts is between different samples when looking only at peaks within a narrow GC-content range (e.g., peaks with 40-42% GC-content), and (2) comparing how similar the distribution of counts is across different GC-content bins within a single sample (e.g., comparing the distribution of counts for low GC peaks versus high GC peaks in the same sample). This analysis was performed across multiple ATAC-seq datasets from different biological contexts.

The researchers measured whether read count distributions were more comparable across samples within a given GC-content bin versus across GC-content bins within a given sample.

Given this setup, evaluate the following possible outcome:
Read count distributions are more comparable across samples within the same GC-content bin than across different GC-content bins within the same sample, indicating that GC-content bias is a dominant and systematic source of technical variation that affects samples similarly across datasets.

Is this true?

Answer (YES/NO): NO